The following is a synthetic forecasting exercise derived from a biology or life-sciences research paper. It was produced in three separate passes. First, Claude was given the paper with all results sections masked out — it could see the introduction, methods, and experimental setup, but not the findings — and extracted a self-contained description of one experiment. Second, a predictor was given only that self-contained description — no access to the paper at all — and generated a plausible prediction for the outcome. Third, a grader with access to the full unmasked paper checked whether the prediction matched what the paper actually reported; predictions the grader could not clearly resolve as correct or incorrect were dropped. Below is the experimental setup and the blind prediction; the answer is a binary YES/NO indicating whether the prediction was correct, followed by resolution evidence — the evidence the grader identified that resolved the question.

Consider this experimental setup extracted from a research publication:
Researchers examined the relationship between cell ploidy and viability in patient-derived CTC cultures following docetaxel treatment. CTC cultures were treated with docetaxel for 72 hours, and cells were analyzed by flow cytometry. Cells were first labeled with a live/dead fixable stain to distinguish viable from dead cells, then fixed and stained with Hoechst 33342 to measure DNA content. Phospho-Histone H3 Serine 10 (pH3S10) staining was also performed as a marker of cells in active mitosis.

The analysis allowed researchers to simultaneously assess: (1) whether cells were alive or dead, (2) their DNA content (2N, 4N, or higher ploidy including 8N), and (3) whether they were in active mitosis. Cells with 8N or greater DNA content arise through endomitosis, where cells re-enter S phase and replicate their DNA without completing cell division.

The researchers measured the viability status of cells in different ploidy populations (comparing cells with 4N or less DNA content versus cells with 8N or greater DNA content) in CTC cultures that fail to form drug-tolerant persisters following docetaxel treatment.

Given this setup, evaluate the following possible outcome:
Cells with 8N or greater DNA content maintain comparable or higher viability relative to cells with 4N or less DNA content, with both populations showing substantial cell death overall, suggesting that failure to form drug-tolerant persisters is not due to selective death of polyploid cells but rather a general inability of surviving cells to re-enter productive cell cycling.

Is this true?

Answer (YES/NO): NO